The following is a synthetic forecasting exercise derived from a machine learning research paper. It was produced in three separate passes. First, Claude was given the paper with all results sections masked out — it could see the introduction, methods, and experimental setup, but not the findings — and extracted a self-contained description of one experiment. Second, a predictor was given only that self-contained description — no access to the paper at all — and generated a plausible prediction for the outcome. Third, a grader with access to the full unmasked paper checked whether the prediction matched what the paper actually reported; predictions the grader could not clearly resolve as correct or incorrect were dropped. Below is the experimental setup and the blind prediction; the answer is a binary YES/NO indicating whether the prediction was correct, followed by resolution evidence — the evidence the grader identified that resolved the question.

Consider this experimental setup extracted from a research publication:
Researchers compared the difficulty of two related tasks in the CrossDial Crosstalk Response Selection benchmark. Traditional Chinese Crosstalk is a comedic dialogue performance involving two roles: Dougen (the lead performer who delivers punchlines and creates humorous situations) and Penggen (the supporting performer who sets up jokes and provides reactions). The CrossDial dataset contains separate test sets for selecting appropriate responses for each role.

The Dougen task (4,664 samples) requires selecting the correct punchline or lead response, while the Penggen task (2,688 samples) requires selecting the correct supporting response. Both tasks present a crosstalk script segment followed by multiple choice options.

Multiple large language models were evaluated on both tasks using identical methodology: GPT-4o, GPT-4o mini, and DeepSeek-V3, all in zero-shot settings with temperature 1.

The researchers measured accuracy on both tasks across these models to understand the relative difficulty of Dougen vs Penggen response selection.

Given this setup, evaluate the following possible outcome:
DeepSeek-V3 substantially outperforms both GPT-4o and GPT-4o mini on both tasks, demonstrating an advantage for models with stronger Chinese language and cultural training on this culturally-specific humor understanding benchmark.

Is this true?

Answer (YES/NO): NO